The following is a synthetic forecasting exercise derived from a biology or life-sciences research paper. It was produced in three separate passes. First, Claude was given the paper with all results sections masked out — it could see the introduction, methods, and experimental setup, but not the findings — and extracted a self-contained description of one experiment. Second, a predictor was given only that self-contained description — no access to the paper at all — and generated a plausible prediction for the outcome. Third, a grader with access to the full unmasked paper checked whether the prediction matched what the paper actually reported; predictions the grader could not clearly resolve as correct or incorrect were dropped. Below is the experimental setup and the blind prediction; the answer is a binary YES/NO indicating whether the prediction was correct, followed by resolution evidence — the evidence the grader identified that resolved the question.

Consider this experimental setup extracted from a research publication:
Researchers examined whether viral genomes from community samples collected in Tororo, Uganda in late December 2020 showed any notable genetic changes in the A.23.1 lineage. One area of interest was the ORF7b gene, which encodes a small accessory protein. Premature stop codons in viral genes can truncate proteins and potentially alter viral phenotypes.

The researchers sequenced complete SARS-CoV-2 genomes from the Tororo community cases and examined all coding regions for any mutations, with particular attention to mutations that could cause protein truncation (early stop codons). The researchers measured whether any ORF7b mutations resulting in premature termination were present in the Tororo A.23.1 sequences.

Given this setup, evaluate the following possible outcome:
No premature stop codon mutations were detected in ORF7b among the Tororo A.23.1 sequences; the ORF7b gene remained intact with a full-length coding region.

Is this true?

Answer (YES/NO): NO